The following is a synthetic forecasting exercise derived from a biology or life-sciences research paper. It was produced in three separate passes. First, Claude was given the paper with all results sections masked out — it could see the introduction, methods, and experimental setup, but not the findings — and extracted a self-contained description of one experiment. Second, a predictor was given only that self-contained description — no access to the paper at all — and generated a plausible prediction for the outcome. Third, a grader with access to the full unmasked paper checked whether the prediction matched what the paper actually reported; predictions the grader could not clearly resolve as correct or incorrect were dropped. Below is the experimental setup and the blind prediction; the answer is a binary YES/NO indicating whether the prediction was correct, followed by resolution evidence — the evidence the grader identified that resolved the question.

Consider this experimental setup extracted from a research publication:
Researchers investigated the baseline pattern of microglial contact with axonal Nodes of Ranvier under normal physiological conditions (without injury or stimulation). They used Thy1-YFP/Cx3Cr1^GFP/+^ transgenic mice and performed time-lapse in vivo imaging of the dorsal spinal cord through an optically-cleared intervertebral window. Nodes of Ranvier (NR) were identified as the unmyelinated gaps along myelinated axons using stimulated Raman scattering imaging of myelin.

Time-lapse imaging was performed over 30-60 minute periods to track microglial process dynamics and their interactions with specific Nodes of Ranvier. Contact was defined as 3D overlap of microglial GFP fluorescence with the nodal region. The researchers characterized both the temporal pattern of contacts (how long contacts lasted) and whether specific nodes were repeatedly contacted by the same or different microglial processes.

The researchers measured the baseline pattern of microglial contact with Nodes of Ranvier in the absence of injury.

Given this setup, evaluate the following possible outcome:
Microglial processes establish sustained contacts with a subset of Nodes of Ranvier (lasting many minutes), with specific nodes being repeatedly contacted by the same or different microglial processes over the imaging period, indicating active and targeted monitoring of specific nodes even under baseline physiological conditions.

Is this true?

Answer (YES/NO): NO